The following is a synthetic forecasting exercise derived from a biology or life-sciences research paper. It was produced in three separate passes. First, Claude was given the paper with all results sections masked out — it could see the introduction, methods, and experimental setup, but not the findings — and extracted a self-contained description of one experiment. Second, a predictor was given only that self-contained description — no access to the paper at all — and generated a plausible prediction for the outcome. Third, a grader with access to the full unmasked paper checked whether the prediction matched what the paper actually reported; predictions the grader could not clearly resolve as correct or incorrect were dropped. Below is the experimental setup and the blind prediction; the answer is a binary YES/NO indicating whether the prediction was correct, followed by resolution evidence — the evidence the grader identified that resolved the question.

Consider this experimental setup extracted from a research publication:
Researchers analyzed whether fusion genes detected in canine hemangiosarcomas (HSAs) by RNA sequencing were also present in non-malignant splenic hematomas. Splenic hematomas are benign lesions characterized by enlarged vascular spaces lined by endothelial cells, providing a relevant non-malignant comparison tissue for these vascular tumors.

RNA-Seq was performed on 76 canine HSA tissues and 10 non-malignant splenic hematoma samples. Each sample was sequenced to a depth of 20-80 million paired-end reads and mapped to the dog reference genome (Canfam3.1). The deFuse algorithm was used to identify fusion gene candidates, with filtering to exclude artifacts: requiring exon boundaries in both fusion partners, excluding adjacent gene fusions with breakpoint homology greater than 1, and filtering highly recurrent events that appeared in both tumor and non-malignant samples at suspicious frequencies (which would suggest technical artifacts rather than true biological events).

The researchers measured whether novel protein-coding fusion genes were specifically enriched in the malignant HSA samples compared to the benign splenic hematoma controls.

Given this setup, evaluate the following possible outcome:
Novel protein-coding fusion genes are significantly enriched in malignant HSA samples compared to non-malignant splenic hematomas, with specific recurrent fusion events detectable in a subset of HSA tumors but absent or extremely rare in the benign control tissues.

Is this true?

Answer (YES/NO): NO